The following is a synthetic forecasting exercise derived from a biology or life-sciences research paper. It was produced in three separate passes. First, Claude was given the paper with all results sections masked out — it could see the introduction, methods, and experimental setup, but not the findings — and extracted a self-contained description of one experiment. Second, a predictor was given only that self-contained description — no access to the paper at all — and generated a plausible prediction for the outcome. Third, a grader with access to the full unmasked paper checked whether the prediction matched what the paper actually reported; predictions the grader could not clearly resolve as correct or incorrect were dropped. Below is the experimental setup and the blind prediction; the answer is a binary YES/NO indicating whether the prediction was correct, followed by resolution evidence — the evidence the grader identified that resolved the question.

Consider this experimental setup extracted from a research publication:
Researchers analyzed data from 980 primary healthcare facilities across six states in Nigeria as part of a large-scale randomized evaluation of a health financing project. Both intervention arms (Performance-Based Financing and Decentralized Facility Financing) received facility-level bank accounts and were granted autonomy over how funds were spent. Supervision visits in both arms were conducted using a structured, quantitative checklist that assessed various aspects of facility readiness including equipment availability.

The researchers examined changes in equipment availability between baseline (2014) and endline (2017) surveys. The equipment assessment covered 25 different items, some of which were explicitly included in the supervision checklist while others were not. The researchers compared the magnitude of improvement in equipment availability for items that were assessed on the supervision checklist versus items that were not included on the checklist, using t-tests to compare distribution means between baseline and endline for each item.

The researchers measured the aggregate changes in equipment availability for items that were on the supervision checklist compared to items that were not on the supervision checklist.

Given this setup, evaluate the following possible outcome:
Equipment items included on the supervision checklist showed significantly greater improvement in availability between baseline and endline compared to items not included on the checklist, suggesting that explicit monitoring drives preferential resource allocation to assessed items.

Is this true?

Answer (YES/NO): YES